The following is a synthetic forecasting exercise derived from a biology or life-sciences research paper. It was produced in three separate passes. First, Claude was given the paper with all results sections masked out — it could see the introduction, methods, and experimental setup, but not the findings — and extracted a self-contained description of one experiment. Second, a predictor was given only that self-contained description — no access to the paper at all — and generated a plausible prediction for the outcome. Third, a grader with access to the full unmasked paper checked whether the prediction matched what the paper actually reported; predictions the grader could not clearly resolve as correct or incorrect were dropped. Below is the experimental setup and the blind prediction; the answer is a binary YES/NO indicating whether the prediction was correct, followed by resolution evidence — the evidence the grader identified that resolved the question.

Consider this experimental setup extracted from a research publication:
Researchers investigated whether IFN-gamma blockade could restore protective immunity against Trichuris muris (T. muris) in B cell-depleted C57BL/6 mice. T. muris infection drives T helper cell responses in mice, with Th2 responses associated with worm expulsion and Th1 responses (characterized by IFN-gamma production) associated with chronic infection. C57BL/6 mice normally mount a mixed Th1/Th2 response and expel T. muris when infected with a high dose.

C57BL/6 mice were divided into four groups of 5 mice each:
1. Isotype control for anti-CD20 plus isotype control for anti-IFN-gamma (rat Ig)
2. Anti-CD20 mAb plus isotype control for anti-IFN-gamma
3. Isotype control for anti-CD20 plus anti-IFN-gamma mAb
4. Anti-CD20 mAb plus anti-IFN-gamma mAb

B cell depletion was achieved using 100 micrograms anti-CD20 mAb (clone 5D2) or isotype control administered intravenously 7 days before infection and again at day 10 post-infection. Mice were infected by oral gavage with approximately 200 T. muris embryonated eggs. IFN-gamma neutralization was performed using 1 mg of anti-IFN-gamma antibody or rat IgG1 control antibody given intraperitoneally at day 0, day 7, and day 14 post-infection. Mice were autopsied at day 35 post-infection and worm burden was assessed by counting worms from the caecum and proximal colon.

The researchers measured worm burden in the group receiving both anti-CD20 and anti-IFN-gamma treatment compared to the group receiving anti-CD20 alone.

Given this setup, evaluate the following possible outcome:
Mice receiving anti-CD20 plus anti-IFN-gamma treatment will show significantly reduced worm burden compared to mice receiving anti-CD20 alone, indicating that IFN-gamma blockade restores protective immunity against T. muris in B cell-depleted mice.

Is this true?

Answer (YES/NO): YES